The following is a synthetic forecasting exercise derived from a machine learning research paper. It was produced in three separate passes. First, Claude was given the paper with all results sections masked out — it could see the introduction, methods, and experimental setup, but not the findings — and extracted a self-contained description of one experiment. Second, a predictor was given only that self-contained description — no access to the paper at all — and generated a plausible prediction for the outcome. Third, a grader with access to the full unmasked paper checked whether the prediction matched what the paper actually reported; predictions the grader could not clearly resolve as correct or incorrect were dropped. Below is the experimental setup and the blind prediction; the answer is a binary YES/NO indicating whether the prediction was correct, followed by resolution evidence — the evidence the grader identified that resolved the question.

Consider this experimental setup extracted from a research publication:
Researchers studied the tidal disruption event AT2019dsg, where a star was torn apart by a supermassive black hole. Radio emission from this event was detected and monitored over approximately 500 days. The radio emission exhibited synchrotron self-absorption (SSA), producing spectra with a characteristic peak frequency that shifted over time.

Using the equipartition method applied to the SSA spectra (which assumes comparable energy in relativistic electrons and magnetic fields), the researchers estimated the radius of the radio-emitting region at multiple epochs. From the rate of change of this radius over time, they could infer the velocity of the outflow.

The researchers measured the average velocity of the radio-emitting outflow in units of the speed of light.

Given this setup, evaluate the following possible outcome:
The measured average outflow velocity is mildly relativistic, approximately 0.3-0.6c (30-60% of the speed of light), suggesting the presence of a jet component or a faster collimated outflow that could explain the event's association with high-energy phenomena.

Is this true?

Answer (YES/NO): NO